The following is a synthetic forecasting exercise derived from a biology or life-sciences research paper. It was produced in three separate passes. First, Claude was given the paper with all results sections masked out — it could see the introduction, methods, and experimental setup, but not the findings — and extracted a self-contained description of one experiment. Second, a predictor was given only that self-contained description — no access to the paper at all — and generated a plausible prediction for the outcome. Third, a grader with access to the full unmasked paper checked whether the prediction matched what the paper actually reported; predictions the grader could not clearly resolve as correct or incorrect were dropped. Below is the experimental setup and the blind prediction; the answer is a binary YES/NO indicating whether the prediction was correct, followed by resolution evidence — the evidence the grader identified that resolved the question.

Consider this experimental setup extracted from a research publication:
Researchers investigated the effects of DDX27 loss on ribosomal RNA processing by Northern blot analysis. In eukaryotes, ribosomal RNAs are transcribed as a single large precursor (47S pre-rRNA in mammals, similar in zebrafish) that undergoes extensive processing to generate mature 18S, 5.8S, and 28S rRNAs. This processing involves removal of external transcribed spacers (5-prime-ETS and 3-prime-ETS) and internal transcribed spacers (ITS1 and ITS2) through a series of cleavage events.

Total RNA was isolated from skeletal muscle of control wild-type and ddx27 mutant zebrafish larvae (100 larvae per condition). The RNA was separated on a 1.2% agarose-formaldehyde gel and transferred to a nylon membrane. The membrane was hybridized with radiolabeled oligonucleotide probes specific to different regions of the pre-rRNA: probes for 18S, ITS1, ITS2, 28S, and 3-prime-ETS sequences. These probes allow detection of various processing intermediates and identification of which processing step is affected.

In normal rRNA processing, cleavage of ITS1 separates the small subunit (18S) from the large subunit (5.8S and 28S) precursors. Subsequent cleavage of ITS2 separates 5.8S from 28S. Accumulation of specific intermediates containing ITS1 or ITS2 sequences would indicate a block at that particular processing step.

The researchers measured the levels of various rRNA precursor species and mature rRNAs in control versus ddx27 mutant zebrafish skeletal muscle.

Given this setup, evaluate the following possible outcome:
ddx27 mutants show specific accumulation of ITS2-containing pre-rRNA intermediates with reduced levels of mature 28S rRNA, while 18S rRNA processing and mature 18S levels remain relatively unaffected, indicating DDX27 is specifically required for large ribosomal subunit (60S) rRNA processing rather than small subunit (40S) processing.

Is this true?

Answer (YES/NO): NO